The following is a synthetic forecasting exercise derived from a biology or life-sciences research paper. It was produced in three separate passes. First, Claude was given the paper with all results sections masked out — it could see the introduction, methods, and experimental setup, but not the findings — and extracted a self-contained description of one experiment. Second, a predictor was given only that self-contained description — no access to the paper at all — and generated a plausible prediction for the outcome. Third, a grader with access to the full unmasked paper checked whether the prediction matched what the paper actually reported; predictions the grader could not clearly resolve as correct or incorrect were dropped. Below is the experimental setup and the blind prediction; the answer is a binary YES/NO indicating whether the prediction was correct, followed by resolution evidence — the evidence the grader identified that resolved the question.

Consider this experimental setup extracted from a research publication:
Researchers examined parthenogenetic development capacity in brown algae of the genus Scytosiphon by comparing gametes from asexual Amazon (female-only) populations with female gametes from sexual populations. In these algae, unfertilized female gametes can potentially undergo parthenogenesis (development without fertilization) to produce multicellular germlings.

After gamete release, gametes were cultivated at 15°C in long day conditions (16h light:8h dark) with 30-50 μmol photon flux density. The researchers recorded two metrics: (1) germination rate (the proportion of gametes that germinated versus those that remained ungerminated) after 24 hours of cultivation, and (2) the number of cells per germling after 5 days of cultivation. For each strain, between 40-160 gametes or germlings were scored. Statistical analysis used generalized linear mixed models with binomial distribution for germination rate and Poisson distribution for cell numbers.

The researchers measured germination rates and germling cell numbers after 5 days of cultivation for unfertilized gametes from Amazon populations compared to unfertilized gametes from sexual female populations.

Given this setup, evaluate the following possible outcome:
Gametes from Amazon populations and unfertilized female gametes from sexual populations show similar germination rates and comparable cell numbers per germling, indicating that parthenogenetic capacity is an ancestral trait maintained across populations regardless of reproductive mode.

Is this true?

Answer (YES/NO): NO